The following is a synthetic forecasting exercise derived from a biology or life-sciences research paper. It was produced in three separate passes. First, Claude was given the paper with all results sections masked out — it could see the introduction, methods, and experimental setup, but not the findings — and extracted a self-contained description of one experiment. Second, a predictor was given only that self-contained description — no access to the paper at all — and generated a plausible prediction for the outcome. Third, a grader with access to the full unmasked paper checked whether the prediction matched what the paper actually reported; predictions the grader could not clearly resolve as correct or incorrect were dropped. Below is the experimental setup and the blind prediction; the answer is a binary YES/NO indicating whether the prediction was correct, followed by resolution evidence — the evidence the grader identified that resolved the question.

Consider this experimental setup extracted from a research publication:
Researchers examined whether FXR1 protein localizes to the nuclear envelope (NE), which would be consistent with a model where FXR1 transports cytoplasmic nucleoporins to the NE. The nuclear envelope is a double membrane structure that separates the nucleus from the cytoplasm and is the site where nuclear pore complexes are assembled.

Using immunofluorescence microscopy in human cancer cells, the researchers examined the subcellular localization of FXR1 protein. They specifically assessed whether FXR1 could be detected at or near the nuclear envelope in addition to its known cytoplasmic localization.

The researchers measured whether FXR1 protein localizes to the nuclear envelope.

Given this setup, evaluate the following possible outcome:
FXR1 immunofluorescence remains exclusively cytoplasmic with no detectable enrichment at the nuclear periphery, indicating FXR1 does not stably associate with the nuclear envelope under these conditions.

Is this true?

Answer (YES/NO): NO